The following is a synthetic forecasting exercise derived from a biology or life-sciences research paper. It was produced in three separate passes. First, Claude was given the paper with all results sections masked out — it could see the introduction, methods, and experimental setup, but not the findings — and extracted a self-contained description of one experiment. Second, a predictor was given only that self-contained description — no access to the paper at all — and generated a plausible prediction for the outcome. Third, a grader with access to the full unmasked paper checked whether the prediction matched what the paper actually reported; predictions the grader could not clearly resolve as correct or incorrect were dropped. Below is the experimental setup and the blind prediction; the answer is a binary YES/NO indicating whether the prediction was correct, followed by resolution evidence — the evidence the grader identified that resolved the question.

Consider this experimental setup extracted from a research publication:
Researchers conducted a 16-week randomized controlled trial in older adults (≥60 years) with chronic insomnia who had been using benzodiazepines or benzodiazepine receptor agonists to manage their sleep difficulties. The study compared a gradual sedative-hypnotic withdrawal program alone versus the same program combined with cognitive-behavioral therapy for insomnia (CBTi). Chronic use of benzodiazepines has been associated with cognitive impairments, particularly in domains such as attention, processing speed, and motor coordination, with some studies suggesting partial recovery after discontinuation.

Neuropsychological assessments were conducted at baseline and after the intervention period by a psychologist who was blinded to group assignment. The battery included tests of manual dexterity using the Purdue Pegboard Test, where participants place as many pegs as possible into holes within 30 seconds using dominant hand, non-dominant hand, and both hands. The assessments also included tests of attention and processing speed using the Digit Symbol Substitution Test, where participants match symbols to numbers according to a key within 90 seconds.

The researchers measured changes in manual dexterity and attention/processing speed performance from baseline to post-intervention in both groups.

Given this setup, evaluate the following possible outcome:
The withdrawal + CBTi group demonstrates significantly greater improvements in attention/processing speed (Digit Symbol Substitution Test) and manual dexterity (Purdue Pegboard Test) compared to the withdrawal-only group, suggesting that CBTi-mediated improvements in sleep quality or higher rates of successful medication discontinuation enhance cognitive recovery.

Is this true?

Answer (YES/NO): NO